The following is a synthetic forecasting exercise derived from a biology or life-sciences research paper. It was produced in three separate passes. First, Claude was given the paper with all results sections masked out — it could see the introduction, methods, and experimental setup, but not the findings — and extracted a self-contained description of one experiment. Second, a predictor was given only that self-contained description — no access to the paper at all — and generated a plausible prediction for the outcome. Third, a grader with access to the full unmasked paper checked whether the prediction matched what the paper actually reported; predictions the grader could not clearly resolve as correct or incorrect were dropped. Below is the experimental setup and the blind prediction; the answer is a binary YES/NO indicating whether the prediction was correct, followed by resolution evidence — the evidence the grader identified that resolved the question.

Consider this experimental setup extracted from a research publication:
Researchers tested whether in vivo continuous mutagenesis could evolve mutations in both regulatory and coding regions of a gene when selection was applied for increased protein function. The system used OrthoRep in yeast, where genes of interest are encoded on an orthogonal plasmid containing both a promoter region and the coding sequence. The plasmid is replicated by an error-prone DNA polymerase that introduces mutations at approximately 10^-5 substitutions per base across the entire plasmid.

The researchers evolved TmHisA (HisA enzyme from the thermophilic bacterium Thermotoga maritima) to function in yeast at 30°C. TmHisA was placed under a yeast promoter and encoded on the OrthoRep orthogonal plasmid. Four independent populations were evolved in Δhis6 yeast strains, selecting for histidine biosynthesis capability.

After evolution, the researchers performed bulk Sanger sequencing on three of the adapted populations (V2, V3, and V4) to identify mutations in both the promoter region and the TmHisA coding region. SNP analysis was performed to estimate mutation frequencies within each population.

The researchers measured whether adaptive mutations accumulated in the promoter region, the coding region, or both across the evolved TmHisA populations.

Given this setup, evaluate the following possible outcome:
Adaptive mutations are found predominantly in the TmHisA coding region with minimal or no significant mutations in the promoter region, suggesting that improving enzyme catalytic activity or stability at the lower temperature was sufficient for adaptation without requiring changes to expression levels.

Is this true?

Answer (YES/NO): NO